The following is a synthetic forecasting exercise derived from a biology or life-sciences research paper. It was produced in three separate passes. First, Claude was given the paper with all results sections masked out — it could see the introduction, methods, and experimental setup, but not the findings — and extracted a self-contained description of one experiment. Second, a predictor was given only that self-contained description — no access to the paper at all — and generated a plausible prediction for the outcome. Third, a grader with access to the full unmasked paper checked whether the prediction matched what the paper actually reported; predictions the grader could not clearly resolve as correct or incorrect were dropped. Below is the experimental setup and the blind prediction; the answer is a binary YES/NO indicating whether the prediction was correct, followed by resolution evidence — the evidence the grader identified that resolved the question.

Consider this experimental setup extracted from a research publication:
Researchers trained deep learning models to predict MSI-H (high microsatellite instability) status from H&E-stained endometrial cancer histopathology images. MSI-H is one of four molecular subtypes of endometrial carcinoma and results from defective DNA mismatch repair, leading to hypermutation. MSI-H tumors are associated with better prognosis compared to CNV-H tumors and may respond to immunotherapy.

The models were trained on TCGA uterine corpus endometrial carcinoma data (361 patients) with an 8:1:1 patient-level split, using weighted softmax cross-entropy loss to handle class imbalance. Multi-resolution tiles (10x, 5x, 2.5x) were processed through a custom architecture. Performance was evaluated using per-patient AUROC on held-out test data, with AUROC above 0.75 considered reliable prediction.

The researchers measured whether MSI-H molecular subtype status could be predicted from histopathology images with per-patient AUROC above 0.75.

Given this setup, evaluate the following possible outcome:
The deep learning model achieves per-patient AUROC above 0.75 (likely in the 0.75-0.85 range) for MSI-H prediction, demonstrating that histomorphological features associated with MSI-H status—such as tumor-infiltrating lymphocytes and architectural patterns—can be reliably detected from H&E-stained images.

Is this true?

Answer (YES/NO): YES